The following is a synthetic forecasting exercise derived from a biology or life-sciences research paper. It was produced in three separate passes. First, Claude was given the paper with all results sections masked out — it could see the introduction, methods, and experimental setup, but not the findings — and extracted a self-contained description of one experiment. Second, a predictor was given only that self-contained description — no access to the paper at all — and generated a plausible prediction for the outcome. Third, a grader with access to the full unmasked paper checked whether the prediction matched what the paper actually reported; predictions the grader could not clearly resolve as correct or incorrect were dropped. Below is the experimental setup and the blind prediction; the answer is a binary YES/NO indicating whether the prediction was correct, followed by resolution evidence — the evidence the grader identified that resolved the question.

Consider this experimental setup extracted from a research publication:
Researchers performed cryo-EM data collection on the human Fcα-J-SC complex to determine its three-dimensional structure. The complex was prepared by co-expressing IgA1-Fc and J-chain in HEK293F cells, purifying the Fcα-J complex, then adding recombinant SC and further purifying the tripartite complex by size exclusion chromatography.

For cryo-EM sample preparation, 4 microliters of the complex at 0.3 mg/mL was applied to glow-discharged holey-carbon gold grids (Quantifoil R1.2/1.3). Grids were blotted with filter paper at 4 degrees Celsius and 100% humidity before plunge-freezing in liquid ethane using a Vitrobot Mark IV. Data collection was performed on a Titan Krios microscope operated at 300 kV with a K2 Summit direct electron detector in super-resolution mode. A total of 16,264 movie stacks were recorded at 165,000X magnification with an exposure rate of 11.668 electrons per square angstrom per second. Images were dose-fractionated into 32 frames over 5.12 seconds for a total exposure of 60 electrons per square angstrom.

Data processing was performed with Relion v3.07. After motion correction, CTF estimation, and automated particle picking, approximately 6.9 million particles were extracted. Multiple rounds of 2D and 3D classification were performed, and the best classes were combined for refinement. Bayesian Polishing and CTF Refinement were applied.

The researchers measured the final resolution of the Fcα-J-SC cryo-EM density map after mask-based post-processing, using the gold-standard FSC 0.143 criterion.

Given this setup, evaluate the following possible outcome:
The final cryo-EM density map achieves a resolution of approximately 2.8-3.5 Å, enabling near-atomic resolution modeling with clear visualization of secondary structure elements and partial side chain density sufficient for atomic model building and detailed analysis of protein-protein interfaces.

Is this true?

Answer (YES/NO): YES